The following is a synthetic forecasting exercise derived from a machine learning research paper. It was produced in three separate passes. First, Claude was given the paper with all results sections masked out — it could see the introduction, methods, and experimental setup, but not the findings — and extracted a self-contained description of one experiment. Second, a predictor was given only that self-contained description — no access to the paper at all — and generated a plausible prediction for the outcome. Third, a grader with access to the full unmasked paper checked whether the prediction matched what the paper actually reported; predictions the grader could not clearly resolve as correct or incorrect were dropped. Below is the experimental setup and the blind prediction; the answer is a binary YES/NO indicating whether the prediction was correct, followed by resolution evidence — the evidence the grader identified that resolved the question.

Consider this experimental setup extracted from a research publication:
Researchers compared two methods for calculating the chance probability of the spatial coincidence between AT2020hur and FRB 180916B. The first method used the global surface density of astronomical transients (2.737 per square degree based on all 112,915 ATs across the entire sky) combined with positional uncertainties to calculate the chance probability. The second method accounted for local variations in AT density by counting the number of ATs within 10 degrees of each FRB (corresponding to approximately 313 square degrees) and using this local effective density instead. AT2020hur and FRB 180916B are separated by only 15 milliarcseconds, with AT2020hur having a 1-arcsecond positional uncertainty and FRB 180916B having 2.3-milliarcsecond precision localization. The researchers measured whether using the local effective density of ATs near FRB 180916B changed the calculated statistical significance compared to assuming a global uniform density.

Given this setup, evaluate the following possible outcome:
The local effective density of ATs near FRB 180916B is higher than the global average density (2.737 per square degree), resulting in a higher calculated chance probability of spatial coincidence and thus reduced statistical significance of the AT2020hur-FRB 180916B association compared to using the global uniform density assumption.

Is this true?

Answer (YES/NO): NO